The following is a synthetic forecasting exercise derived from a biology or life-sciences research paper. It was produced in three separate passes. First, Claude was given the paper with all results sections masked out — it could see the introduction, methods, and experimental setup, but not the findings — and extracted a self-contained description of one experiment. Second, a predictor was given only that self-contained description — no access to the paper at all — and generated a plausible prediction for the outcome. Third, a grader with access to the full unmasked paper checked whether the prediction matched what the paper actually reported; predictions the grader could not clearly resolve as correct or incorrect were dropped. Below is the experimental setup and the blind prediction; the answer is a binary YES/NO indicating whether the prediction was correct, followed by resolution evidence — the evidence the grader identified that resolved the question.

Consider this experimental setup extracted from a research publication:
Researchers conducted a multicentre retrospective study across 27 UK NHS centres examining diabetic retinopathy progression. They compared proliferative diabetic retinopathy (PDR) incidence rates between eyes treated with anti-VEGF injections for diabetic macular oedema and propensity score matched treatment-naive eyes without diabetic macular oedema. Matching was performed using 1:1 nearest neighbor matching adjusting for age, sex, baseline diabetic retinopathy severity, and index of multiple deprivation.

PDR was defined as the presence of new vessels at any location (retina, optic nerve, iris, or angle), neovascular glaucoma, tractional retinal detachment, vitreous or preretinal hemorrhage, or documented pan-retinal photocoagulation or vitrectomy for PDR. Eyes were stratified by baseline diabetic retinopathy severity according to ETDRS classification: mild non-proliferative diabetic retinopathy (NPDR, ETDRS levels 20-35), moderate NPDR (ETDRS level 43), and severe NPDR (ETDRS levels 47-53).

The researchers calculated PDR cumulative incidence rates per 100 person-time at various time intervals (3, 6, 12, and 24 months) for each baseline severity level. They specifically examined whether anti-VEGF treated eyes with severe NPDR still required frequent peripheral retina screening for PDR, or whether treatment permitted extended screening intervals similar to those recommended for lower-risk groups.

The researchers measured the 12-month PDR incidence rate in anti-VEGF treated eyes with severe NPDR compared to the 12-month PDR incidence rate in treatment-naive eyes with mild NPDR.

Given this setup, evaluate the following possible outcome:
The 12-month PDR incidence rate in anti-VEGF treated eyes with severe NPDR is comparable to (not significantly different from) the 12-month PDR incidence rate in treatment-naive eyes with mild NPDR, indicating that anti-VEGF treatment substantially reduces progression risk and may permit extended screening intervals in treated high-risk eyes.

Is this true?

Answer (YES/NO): NO